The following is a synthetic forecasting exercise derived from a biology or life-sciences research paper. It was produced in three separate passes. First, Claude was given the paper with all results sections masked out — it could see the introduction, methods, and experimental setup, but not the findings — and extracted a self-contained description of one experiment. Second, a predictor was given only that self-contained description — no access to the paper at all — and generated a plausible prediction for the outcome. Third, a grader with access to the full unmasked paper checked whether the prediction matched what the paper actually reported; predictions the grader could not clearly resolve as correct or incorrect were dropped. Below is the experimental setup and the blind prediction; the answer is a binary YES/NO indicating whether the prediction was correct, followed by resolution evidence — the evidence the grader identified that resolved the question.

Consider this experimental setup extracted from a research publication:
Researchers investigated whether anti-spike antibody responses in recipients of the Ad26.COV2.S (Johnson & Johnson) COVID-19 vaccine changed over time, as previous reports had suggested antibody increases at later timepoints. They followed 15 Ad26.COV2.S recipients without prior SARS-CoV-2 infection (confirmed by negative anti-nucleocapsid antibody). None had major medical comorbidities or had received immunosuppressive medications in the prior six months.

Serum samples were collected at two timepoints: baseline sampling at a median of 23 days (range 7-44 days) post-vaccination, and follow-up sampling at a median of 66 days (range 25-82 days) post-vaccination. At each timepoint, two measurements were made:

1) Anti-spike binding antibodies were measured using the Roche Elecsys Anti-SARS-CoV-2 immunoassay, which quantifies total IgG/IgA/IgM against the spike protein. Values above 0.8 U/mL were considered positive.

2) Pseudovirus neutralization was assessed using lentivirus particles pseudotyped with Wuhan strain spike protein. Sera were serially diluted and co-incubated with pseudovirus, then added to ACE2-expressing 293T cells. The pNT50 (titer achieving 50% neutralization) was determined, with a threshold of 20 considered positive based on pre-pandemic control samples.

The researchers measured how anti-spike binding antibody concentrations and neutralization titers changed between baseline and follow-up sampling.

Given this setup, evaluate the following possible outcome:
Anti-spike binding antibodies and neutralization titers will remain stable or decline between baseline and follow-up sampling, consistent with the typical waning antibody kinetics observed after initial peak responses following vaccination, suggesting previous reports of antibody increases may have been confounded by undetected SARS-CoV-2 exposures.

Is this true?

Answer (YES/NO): NO